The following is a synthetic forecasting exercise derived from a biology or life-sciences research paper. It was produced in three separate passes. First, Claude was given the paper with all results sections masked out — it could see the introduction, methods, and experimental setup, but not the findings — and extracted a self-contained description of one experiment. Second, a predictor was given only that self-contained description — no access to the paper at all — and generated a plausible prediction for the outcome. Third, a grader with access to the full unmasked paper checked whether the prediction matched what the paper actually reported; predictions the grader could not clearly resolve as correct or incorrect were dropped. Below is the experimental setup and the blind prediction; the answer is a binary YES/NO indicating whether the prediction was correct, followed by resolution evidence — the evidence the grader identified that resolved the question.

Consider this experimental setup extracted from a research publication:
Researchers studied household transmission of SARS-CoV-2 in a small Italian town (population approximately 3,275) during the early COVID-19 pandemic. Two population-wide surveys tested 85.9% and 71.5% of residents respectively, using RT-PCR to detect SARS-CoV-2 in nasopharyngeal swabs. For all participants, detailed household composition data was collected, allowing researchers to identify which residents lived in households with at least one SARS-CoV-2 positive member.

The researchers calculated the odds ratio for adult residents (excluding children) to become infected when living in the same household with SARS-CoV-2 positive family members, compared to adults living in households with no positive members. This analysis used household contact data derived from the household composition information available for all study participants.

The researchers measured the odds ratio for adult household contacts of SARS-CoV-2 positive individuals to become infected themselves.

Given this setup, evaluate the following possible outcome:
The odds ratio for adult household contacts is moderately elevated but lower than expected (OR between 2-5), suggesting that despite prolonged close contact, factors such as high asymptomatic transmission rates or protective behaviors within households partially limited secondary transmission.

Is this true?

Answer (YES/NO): NO